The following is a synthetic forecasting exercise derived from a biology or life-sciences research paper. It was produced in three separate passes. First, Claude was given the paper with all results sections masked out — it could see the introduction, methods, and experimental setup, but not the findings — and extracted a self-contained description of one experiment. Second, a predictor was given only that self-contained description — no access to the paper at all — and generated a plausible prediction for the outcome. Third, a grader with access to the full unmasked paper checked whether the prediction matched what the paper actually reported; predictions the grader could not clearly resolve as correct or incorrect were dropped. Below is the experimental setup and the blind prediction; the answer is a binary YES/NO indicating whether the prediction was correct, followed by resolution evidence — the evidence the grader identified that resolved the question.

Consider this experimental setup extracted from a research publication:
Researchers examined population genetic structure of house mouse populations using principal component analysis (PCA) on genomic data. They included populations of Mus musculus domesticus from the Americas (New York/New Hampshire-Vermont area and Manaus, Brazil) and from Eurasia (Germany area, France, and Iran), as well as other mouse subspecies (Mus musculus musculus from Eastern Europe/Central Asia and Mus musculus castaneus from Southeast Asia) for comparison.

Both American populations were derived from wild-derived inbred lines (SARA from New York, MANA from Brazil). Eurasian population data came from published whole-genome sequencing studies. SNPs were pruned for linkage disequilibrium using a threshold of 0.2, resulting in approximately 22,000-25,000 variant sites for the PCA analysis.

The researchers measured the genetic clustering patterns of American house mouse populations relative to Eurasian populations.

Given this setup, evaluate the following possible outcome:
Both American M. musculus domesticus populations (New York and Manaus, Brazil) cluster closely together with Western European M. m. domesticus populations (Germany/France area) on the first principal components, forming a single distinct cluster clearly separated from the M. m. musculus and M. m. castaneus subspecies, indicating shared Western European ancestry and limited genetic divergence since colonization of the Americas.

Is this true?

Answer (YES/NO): NO